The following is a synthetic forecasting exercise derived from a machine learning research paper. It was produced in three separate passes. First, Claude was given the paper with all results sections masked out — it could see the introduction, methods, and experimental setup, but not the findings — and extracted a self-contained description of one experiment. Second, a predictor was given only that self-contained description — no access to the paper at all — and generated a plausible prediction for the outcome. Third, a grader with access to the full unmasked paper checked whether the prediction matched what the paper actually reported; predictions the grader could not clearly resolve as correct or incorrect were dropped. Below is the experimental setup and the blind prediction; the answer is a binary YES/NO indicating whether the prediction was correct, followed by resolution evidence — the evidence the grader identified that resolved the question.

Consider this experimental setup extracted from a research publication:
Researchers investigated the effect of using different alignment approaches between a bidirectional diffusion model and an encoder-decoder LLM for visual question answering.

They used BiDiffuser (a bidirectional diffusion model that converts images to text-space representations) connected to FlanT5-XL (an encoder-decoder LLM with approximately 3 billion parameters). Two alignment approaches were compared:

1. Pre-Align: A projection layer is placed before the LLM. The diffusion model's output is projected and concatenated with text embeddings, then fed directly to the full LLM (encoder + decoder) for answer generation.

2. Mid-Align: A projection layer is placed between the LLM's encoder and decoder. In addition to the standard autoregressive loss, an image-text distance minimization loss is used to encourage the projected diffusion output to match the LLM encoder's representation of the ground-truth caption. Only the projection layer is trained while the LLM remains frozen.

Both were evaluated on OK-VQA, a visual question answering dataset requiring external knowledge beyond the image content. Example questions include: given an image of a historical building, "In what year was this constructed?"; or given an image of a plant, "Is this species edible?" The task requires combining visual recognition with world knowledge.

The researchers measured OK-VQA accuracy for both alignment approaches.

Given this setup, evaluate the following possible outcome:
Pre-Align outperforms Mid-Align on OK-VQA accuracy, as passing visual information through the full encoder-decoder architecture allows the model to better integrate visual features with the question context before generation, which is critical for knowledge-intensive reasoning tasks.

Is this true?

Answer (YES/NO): YES